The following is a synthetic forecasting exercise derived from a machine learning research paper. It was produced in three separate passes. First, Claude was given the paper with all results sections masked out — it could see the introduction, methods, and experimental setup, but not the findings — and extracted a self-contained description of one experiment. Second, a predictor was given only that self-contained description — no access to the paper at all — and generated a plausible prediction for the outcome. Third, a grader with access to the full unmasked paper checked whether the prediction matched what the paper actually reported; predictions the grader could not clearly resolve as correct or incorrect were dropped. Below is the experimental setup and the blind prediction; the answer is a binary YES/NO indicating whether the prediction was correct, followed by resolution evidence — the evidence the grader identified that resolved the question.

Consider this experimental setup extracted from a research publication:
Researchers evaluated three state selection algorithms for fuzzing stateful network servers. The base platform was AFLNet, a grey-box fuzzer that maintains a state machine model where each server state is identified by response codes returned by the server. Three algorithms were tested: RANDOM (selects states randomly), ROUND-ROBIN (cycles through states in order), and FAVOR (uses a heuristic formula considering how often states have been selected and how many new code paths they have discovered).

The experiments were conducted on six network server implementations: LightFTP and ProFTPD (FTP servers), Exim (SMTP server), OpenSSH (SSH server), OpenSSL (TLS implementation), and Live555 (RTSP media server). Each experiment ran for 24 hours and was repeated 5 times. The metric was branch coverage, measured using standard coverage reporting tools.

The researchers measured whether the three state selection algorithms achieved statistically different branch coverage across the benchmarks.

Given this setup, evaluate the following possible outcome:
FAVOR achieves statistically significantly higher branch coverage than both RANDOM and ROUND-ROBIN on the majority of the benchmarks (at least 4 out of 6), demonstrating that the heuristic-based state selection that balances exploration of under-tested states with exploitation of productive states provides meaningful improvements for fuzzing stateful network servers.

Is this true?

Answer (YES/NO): NO